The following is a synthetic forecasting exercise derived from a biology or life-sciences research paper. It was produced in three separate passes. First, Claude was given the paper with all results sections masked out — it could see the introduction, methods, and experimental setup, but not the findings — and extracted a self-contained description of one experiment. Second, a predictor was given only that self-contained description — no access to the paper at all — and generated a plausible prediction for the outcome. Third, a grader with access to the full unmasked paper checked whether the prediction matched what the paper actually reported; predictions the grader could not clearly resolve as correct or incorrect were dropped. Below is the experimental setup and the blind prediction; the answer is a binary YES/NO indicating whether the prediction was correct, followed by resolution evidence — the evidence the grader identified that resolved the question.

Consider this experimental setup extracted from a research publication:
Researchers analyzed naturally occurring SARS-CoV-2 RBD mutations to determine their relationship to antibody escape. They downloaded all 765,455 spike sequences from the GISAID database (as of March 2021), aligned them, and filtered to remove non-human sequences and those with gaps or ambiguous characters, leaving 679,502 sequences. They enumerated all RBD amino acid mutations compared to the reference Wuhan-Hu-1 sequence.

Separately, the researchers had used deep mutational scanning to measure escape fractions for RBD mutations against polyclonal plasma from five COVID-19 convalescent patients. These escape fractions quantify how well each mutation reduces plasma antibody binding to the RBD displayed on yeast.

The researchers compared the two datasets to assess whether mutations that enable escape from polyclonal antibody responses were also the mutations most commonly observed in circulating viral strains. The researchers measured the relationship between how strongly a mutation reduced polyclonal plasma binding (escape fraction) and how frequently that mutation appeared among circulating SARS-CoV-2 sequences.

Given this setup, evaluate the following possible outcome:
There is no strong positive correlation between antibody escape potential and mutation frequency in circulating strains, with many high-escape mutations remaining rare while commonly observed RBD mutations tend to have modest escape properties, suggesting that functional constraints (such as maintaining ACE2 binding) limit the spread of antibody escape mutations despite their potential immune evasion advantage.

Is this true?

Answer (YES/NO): NO